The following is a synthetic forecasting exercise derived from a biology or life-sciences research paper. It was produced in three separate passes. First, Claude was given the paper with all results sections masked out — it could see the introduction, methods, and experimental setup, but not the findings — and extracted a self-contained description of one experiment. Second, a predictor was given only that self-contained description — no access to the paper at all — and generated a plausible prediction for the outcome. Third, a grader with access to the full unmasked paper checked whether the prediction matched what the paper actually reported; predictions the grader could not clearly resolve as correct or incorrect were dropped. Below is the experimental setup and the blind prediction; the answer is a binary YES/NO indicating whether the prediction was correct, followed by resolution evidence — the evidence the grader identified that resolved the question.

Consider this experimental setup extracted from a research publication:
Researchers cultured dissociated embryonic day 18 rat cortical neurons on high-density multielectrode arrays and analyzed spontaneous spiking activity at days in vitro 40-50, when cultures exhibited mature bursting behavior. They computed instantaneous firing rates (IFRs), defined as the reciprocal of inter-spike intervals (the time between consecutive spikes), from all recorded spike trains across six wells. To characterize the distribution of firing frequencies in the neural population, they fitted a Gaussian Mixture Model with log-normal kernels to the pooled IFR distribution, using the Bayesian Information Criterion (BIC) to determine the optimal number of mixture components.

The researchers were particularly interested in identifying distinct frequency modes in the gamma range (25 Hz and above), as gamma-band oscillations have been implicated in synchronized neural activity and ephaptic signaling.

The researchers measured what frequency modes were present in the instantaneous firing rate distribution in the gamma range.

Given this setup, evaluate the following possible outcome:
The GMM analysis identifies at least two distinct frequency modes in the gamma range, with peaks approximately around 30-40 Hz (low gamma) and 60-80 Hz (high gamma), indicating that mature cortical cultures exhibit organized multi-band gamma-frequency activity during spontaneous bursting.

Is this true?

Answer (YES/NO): NO